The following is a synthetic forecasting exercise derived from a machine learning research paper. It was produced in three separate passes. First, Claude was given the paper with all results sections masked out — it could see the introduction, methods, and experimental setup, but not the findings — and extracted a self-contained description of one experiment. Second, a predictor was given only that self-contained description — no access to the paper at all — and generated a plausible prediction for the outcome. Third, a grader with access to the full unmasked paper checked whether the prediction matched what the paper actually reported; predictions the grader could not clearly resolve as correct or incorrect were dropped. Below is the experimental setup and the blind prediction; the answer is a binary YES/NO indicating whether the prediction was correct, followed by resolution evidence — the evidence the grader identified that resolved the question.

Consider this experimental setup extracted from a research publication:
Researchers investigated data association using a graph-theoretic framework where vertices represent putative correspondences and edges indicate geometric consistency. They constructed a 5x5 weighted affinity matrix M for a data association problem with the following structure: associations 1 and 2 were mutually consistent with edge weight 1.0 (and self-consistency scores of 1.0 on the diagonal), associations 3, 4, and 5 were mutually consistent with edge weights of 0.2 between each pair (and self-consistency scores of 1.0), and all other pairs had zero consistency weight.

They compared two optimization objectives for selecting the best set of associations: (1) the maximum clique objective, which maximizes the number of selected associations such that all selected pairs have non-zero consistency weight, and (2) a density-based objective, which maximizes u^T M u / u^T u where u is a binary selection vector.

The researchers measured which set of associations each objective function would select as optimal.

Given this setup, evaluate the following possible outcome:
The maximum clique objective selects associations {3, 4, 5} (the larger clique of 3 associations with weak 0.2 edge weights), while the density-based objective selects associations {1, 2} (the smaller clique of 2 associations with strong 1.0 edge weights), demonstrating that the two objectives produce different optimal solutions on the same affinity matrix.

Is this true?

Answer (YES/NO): YES